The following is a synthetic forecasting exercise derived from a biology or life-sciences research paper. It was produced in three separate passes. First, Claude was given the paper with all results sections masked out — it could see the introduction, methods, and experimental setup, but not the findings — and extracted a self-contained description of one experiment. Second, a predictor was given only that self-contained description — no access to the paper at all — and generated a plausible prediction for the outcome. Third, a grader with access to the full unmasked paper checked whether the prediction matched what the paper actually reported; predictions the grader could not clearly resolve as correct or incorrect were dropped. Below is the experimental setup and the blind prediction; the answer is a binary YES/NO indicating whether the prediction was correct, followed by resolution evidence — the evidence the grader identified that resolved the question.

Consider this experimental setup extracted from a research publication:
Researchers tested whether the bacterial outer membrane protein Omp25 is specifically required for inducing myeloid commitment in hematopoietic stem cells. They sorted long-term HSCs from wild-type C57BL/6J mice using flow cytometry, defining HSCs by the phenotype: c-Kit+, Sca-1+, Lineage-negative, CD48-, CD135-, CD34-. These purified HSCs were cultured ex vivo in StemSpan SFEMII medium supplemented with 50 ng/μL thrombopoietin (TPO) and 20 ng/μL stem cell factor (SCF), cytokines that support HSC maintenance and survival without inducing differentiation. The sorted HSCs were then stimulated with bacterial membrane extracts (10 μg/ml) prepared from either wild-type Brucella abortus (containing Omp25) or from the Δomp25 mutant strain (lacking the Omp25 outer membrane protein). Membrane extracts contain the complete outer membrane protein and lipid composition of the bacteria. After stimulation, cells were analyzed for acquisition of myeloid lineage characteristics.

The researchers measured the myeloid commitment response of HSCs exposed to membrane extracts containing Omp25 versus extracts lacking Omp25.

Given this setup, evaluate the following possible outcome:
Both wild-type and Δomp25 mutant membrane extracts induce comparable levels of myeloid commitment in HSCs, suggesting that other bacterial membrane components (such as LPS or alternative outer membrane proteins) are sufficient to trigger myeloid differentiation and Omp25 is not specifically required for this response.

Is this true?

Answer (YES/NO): NO